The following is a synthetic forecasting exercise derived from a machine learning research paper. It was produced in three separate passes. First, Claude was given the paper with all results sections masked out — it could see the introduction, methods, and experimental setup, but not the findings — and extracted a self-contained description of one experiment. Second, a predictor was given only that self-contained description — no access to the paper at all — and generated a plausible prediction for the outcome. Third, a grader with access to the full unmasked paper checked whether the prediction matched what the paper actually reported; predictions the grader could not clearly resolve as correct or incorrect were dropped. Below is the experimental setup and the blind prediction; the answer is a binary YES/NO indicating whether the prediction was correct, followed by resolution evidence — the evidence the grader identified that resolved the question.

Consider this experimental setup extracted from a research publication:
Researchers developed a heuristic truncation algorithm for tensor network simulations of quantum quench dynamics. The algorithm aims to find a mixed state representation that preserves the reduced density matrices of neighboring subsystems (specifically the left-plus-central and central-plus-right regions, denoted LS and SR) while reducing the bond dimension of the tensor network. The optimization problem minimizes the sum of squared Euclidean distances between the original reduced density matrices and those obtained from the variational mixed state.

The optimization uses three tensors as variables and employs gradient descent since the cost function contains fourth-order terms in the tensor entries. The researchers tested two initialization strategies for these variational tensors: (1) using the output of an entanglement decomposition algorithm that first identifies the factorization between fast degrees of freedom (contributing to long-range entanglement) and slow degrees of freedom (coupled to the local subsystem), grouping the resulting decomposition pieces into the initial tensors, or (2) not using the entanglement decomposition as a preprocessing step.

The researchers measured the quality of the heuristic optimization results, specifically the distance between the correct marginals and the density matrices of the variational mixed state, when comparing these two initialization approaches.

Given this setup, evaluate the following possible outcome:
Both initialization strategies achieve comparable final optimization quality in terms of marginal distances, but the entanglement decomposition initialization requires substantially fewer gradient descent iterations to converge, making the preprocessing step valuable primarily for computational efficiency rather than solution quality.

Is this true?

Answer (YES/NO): NO